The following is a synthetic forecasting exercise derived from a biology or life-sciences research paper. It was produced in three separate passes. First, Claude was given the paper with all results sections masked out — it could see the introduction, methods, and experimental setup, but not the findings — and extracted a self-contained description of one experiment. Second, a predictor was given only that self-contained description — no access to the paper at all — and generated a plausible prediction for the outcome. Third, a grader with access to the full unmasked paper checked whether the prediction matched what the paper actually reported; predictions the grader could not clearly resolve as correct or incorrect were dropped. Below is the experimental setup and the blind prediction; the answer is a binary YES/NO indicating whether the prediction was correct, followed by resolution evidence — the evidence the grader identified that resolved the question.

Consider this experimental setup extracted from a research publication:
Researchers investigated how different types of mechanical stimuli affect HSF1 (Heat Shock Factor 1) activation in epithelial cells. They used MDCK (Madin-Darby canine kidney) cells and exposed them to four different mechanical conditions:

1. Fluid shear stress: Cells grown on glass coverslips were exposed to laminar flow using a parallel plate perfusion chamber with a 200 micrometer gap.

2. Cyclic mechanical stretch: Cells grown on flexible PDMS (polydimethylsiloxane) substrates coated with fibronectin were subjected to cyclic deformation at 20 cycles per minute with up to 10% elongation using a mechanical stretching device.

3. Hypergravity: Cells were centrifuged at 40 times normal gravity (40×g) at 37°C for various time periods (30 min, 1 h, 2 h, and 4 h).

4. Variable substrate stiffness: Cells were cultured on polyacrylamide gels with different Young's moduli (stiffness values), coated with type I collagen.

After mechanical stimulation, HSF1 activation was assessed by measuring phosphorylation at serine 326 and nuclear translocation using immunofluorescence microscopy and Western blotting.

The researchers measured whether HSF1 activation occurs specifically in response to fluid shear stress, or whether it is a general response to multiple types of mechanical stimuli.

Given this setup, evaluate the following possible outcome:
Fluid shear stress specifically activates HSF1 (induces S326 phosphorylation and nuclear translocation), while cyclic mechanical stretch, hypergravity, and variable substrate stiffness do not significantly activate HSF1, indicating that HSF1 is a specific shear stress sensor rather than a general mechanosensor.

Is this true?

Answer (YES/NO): NO